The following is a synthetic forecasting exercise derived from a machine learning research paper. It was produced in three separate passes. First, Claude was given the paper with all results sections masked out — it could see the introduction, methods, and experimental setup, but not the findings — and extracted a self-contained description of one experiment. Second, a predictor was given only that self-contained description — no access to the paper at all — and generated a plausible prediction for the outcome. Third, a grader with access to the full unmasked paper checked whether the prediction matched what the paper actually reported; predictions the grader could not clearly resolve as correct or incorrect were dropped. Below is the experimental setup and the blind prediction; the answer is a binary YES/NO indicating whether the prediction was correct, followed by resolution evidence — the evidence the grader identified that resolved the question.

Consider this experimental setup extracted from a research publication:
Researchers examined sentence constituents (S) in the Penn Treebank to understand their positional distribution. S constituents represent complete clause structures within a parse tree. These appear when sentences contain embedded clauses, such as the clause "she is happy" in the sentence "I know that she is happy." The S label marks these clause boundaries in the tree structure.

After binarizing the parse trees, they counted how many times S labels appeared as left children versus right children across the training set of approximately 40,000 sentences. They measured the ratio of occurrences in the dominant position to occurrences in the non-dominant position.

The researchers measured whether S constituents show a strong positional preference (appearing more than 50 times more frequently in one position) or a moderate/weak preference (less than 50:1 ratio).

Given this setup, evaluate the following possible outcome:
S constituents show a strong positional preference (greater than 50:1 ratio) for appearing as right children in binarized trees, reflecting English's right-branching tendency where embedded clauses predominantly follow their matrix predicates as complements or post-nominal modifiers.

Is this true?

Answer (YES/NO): YES